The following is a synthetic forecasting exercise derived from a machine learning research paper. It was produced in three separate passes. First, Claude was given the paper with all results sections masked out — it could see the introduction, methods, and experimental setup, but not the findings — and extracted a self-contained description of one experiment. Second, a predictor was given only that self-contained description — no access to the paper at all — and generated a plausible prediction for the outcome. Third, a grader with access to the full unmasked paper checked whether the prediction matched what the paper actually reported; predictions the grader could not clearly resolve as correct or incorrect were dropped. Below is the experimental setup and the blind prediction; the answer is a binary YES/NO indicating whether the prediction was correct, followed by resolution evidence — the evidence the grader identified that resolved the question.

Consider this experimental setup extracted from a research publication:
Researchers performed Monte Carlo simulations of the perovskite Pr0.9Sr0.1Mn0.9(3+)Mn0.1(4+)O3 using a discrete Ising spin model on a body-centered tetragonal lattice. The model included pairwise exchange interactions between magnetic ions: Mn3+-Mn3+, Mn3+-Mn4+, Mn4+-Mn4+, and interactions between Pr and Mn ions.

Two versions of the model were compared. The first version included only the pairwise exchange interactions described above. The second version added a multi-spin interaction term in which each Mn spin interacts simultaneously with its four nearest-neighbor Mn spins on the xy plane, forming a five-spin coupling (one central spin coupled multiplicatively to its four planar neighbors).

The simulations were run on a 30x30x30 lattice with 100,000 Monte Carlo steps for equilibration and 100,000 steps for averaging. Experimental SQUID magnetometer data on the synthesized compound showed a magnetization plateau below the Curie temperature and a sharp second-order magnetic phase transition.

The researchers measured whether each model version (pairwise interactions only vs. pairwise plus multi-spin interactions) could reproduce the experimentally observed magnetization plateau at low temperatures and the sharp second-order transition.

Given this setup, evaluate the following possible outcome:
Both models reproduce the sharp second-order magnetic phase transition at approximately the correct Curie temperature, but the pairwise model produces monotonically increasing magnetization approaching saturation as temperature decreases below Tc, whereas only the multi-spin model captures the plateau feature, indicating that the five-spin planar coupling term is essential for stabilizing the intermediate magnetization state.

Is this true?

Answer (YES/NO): NO